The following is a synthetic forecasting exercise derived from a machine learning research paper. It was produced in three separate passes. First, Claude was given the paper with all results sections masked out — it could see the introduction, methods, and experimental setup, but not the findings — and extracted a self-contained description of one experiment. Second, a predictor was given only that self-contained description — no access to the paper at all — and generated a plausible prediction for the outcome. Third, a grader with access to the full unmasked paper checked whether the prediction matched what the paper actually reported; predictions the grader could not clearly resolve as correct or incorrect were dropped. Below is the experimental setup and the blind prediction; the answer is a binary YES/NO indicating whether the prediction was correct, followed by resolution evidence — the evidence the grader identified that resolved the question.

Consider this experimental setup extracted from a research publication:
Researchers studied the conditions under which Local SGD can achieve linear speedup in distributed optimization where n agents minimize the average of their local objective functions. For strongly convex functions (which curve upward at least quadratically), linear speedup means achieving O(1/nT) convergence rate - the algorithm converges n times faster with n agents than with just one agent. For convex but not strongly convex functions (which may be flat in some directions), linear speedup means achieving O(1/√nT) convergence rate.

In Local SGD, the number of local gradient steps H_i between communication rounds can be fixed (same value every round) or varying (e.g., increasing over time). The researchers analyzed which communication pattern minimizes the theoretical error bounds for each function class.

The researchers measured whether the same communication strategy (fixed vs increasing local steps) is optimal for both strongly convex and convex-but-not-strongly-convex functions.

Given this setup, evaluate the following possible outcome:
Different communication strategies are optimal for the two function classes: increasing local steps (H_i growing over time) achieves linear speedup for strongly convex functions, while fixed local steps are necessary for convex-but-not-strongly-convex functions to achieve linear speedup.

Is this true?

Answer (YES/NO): NO